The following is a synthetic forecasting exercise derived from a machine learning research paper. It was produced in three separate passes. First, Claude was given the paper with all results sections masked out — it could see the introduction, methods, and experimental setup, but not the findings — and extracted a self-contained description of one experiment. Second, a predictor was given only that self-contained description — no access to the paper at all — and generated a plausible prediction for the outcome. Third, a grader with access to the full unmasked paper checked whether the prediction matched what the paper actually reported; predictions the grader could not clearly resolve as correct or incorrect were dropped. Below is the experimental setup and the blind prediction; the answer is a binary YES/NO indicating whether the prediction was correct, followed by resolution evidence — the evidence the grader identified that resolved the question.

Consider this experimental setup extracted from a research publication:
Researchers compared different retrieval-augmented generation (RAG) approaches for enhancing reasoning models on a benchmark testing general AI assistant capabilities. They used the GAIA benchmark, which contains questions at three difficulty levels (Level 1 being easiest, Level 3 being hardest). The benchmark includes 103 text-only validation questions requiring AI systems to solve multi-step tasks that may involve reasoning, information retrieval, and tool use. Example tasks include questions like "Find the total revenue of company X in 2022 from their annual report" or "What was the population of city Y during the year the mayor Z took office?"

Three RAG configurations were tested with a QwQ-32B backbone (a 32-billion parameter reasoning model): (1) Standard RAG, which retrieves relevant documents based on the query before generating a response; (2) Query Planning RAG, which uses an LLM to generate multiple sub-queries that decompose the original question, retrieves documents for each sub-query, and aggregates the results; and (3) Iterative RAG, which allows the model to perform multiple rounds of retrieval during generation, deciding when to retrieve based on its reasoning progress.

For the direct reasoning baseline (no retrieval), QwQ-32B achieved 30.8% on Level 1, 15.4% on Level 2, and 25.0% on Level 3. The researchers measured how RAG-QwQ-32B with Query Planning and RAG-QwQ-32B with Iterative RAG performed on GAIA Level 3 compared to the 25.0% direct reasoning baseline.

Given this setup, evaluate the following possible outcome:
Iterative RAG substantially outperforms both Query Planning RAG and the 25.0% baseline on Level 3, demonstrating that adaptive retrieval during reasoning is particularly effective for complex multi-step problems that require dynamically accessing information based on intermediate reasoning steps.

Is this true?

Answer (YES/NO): NO